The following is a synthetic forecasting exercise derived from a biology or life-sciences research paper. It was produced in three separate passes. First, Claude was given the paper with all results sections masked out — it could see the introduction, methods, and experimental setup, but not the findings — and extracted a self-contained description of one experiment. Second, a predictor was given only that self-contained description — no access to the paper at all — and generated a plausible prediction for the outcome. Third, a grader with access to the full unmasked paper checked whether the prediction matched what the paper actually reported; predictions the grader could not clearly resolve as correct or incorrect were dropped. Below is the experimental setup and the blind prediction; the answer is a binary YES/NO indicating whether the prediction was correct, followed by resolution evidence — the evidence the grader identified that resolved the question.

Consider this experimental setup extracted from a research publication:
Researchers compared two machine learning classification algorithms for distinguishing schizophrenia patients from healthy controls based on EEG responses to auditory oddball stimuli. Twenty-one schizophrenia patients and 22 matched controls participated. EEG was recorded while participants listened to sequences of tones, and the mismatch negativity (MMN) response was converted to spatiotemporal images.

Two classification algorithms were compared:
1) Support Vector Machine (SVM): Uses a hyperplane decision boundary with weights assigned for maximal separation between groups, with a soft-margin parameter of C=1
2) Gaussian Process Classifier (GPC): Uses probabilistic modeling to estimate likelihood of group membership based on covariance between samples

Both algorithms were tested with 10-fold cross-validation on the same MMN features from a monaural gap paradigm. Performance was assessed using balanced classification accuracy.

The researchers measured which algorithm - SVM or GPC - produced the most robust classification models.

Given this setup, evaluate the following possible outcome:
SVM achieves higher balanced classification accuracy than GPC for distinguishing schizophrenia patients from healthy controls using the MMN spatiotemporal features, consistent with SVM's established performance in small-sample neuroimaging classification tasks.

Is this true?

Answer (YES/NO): NO